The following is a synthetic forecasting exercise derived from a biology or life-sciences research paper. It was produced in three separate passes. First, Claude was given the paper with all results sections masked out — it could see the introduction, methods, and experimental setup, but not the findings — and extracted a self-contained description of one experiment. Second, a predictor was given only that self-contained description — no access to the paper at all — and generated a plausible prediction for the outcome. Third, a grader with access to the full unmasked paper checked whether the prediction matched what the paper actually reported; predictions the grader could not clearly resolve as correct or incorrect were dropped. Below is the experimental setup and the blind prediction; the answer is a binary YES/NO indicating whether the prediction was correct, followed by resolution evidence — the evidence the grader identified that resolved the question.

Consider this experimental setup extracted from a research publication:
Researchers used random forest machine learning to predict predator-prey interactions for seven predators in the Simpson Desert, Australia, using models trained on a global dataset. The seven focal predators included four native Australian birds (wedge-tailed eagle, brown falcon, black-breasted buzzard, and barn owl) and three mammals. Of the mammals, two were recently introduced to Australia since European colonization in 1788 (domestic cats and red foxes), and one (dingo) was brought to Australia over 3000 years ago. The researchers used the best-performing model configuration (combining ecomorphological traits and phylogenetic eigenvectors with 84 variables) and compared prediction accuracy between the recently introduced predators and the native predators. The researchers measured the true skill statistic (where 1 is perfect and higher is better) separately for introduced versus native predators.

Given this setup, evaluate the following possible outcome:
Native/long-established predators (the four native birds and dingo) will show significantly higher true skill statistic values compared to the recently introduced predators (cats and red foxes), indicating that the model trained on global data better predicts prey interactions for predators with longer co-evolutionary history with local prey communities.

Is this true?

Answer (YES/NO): NO